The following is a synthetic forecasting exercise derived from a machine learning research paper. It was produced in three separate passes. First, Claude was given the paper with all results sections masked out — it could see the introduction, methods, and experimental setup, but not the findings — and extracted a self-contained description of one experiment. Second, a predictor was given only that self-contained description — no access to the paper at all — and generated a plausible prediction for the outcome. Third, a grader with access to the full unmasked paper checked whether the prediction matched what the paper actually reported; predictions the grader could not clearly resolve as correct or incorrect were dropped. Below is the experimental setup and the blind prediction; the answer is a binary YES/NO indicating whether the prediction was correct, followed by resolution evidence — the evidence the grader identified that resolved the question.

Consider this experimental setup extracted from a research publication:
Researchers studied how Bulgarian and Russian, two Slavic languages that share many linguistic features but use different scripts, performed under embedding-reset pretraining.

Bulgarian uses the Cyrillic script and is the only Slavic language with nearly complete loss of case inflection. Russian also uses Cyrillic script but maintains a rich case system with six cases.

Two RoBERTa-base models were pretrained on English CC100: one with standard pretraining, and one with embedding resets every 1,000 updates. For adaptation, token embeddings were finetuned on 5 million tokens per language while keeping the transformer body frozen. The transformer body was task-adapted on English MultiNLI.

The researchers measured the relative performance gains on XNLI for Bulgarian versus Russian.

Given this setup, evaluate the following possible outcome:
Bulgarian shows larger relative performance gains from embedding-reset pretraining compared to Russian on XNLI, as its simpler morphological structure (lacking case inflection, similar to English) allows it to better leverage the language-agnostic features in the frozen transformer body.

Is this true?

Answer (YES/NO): NO